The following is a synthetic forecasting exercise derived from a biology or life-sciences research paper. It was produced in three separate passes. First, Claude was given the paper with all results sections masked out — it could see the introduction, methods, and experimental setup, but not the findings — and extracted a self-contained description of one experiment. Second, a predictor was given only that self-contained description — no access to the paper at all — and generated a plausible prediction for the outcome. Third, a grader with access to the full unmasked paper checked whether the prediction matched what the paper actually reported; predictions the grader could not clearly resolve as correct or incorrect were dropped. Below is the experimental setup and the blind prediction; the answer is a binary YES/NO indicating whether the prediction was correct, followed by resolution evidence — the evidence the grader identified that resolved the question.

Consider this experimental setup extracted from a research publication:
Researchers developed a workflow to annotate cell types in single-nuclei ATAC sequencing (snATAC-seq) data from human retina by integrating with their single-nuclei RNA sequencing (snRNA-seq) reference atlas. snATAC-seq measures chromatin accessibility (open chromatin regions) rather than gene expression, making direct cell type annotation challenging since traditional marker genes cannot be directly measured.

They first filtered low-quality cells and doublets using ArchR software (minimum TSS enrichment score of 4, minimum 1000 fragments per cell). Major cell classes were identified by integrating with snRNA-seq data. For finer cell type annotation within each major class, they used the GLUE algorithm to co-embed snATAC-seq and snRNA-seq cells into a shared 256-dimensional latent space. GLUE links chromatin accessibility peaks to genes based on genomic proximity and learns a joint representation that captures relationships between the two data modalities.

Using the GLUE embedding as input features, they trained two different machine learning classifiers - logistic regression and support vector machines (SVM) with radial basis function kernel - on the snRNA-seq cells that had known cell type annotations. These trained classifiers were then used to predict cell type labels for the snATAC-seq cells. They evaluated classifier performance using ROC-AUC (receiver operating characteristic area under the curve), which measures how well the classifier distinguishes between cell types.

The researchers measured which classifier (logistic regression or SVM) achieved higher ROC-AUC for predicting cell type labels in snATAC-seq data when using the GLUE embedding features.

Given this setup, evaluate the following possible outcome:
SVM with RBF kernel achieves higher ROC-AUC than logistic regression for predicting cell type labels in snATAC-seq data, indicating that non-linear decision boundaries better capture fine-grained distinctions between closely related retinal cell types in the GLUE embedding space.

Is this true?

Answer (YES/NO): NO